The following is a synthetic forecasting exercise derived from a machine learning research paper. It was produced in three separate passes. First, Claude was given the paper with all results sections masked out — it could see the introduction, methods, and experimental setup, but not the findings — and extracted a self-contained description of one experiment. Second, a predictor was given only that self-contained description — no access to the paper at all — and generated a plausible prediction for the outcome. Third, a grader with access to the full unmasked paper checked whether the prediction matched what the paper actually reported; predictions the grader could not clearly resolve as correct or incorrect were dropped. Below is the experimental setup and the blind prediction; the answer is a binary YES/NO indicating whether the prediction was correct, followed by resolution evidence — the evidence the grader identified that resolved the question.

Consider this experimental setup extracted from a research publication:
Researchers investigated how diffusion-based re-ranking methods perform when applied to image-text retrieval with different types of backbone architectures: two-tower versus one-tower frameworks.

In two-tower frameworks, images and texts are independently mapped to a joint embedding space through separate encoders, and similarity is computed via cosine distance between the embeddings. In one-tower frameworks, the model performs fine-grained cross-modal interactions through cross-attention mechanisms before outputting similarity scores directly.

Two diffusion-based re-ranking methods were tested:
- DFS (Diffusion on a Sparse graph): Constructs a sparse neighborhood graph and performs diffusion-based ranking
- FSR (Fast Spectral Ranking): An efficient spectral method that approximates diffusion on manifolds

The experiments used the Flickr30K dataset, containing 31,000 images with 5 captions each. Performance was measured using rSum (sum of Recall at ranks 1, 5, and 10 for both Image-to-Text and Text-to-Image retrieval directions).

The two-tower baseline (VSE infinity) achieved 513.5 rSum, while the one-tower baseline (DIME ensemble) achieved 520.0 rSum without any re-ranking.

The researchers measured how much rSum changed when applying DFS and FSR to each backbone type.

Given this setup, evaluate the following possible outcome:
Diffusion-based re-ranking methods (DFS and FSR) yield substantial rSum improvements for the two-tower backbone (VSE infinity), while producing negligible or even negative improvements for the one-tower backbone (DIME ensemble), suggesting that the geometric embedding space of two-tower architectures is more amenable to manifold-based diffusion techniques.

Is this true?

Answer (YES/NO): NO